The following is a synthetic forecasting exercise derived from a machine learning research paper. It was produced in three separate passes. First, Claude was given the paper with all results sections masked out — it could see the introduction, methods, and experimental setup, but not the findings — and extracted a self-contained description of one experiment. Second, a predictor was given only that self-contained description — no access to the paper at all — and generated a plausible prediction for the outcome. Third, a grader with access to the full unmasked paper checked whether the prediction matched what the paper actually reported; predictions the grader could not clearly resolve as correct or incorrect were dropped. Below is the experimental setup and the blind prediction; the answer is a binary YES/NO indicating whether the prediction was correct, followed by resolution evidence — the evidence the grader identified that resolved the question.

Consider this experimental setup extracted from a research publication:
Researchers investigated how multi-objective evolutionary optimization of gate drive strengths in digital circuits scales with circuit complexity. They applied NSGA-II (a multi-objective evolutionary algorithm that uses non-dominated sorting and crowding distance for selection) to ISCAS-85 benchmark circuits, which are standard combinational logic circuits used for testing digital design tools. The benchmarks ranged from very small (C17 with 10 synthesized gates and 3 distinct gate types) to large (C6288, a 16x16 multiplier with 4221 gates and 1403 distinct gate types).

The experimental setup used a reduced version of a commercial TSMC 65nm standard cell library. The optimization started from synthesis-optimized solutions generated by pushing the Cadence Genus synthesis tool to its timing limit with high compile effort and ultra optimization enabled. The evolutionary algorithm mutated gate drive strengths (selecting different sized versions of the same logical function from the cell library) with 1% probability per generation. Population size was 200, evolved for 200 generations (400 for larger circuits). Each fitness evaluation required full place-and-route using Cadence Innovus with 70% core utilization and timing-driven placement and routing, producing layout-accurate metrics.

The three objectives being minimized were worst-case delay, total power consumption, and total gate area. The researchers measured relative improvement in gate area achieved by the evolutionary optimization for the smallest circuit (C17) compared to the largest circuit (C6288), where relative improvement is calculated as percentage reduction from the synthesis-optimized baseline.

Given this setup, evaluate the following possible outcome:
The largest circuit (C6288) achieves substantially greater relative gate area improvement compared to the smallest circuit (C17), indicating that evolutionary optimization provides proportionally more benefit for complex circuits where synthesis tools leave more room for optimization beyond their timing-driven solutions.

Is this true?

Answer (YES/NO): NO